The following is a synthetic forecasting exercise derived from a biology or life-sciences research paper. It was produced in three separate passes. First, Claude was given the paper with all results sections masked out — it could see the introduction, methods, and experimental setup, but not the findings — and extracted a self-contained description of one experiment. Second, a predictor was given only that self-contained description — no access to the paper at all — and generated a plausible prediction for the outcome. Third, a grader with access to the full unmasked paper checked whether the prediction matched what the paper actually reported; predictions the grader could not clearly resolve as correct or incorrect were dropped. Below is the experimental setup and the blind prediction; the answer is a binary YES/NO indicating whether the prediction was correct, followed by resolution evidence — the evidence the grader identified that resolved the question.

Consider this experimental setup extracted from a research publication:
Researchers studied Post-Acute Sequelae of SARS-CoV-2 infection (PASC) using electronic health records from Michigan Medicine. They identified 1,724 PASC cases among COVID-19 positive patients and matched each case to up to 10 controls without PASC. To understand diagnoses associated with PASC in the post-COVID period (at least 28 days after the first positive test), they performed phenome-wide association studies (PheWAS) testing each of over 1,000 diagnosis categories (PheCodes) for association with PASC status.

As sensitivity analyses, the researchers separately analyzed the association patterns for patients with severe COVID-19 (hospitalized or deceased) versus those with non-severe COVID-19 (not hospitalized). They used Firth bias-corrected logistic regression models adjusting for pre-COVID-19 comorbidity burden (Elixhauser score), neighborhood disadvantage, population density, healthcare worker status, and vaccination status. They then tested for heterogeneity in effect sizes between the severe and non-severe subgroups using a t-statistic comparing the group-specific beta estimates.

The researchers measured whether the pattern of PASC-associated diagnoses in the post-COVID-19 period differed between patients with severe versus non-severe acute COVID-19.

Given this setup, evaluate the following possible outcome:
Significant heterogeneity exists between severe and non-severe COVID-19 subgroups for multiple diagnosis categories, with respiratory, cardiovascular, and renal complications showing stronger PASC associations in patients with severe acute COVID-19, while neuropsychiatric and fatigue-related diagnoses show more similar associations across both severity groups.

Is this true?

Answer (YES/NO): NO